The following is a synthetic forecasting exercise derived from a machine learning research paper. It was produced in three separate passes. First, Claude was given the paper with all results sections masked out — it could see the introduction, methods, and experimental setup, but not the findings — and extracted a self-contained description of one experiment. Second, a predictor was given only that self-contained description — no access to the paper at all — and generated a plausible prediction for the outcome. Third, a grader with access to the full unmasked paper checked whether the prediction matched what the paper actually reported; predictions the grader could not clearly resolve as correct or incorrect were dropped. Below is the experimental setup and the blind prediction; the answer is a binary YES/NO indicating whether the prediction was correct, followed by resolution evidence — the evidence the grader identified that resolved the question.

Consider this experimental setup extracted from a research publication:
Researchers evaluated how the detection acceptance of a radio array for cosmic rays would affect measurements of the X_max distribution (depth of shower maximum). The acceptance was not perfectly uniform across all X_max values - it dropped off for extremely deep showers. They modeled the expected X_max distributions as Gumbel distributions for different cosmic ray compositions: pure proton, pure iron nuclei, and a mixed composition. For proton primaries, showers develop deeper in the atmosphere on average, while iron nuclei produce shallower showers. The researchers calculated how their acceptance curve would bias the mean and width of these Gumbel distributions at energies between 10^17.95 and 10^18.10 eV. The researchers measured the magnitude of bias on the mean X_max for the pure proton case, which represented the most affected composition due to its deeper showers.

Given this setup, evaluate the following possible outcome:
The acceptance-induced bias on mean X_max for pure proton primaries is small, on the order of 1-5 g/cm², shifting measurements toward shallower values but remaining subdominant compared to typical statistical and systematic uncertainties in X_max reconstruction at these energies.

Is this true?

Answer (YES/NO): YES